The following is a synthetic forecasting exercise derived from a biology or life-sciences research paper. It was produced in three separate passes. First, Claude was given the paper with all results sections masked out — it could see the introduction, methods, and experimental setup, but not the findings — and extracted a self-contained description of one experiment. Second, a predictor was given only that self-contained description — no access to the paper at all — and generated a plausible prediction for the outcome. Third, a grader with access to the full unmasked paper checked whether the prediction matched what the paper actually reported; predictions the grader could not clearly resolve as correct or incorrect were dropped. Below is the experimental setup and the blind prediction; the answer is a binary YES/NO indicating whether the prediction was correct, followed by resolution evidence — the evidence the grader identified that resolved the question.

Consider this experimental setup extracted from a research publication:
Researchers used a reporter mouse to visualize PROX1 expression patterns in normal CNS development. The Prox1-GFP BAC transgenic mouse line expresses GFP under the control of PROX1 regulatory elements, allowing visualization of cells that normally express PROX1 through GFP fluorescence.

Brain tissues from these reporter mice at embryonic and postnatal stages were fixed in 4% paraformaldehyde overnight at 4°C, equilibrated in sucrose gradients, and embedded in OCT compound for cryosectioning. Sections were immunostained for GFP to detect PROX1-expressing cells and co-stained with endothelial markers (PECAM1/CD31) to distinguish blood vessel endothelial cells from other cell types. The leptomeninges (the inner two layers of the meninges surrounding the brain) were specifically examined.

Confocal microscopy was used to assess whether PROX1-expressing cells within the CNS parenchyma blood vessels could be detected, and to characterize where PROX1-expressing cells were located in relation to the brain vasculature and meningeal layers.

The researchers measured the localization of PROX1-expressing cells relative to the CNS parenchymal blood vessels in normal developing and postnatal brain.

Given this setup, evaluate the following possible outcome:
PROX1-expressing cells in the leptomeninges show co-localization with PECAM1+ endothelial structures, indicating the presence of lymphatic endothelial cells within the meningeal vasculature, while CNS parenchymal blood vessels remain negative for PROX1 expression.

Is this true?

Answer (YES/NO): YES